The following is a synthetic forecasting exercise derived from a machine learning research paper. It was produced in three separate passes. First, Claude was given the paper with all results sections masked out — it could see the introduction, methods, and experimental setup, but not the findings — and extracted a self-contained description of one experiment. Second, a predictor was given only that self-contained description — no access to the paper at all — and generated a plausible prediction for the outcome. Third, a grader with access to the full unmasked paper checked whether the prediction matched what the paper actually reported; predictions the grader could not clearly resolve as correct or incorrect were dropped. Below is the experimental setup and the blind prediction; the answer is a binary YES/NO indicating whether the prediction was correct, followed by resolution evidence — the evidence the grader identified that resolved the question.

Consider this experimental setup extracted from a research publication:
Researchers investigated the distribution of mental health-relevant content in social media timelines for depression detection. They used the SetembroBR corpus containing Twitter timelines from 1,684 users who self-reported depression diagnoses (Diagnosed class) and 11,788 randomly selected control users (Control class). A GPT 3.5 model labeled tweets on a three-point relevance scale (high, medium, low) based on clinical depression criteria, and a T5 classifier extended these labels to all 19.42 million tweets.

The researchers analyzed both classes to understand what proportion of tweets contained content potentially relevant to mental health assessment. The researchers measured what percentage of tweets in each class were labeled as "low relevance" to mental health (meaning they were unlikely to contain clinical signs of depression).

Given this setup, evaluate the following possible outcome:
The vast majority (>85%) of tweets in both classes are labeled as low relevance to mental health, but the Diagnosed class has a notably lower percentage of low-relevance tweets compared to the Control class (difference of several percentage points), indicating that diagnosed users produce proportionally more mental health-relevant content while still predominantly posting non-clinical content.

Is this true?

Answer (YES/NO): NO